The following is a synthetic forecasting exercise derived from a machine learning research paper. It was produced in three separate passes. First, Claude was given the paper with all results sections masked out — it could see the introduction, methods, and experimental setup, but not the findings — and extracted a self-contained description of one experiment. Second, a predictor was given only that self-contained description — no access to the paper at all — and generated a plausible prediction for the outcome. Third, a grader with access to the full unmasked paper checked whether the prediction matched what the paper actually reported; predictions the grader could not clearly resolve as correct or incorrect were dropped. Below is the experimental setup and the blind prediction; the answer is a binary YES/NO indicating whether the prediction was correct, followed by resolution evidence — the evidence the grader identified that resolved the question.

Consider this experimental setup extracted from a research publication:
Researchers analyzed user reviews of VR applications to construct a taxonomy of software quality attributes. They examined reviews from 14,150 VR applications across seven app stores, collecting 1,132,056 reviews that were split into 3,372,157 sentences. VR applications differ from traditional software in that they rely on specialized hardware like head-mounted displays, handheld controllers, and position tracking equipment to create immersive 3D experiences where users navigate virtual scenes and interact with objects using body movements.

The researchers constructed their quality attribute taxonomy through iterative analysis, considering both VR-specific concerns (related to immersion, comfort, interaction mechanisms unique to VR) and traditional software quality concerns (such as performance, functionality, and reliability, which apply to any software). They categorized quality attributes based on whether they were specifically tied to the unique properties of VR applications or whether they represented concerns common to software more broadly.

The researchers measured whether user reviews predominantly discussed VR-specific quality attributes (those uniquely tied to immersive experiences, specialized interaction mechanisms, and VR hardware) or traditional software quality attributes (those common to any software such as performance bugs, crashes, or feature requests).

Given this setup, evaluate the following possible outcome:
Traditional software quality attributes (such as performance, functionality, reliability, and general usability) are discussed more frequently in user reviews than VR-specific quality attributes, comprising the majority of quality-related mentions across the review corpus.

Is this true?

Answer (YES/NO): NO